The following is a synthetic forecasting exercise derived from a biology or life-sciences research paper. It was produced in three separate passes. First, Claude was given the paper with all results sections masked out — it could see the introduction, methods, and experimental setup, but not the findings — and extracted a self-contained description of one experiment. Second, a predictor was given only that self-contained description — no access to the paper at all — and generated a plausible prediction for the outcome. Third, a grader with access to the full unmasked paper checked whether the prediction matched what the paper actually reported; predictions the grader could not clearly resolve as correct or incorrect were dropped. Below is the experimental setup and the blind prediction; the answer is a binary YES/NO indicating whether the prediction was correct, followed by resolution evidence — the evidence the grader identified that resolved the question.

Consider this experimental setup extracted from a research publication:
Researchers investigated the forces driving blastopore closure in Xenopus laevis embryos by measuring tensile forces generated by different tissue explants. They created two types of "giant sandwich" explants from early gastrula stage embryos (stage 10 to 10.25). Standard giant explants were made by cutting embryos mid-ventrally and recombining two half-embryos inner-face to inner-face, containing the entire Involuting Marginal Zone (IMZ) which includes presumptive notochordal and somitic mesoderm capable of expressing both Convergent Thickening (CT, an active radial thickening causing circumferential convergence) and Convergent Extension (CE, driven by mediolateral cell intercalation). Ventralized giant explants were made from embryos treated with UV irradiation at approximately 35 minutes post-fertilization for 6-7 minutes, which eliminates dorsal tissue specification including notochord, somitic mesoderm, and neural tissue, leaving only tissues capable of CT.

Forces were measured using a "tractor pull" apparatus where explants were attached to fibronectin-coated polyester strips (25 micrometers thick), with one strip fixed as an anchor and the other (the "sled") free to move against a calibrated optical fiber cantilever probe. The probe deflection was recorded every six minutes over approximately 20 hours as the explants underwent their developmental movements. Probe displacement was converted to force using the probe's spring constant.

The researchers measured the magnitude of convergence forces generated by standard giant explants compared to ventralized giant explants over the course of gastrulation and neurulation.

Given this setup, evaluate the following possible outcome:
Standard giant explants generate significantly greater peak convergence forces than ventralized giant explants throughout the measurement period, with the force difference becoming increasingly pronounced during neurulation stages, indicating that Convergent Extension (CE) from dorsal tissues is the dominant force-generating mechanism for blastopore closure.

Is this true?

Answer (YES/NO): NO